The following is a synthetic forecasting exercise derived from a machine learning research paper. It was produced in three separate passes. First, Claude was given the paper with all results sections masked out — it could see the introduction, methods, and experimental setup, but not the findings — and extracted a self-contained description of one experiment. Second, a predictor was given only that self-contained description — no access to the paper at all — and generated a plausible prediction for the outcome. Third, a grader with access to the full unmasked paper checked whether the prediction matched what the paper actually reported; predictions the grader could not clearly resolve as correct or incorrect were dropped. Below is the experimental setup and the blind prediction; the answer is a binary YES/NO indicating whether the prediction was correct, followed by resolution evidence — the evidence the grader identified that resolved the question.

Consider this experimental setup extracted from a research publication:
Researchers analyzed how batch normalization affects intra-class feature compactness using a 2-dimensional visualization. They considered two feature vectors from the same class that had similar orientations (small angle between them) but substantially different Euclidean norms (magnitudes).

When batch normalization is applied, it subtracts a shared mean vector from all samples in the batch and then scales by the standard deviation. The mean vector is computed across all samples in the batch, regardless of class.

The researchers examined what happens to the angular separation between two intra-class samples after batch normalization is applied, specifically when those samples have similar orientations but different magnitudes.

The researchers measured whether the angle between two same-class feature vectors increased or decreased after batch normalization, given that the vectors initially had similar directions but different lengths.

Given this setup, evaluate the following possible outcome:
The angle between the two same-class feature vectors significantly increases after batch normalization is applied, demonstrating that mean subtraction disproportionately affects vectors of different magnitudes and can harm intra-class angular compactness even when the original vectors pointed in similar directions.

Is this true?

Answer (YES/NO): YES